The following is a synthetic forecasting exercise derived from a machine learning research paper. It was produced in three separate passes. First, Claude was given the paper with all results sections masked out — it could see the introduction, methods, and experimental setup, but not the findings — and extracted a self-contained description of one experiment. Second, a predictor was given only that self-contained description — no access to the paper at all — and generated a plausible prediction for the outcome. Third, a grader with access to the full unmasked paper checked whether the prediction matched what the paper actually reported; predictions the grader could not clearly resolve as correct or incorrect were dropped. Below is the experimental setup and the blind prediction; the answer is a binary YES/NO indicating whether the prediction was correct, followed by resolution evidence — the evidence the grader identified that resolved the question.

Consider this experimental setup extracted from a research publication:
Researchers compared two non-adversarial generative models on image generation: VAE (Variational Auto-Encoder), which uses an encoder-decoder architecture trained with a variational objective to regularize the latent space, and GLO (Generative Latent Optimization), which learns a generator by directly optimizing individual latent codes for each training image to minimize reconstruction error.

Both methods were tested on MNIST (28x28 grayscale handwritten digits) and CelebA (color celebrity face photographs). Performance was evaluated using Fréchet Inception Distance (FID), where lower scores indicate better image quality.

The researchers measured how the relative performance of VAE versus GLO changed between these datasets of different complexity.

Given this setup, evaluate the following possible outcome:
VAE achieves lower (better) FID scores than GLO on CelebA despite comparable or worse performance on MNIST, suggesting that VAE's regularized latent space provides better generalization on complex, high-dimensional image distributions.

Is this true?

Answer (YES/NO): NO